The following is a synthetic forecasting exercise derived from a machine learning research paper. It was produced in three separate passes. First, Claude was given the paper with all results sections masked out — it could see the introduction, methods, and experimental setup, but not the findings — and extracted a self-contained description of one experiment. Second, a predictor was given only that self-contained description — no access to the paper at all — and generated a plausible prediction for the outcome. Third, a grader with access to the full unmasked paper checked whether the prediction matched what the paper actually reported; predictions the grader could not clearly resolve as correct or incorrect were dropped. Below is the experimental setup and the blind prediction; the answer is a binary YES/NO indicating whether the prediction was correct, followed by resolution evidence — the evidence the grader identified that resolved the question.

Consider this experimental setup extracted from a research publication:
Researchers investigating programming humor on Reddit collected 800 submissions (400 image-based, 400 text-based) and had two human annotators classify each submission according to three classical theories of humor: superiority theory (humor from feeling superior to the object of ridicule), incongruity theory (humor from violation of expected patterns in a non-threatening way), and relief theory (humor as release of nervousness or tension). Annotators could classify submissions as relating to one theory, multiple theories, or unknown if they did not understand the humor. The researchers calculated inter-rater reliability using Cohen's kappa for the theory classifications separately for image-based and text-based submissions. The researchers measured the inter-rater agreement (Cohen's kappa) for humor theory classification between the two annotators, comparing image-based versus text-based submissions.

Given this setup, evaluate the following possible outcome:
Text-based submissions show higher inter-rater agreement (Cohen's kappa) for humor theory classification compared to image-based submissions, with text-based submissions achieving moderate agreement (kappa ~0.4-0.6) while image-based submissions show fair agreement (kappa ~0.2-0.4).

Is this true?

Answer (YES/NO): NO